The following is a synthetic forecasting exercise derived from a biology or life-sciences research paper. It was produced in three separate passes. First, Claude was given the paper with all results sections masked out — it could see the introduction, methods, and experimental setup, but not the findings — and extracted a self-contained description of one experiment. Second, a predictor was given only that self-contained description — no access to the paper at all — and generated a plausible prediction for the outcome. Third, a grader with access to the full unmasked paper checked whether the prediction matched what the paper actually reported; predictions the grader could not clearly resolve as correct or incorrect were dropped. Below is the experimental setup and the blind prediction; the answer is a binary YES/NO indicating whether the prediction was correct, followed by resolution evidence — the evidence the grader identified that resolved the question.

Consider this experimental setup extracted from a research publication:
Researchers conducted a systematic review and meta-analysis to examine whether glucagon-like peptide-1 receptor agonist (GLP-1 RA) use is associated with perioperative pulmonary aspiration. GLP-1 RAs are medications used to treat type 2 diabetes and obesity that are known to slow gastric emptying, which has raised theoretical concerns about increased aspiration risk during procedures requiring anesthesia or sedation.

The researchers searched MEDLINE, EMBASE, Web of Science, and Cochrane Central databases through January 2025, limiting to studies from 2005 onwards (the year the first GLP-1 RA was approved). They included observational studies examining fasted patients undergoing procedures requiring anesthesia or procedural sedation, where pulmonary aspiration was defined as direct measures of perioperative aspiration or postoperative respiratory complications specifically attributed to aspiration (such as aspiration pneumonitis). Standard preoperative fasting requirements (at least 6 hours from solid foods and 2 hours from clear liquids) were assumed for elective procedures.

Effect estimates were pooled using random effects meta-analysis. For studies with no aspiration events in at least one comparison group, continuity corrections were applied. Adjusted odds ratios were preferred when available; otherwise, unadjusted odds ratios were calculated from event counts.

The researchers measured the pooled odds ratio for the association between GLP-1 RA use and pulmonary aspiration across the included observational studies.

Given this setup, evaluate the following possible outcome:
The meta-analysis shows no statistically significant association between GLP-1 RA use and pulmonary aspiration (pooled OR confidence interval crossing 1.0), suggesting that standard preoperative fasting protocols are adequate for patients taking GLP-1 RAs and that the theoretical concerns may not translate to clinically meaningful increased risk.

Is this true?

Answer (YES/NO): YES